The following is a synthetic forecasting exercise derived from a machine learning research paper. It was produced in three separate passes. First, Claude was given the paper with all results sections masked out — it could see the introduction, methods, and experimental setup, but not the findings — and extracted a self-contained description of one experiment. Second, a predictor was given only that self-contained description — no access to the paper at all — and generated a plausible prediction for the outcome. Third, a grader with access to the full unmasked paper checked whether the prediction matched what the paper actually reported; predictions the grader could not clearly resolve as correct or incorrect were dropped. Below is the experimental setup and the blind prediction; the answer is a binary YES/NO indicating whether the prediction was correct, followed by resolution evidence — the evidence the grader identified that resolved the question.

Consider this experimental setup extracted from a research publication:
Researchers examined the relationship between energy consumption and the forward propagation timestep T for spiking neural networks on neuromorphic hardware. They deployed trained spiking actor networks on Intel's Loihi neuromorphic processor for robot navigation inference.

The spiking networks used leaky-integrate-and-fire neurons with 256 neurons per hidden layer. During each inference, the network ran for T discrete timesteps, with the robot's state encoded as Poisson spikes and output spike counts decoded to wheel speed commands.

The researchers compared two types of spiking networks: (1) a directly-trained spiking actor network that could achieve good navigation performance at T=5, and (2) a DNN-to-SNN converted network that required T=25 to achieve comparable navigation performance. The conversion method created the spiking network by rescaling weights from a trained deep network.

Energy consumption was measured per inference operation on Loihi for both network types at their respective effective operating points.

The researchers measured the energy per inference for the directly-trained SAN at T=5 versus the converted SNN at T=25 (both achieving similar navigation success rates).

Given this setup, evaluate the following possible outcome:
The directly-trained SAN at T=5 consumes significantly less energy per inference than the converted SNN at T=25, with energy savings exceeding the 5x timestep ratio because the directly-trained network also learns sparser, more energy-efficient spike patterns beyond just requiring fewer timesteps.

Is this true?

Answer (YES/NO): NO